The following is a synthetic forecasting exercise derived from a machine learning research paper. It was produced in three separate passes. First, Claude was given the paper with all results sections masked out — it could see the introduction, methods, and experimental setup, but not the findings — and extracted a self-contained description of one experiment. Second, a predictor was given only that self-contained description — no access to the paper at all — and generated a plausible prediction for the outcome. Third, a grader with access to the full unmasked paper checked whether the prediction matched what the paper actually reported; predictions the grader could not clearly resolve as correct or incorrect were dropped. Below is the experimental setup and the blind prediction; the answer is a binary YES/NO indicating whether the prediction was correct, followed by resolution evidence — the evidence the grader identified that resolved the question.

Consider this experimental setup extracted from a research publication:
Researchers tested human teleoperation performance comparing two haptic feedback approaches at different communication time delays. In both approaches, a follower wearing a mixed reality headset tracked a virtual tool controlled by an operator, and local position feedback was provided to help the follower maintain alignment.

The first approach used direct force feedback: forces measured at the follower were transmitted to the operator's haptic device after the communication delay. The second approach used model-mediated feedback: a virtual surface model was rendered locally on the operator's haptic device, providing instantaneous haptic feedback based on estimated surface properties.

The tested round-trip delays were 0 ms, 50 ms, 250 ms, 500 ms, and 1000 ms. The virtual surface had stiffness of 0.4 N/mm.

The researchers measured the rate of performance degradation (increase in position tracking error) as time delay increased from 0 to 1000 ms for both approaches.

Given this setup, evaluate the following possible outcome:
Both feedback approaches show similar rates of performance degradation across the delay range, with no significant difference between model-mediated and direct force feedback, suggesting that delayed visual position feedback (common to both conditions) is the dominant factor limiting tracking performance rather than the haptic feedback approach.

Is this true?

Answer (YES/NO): NO